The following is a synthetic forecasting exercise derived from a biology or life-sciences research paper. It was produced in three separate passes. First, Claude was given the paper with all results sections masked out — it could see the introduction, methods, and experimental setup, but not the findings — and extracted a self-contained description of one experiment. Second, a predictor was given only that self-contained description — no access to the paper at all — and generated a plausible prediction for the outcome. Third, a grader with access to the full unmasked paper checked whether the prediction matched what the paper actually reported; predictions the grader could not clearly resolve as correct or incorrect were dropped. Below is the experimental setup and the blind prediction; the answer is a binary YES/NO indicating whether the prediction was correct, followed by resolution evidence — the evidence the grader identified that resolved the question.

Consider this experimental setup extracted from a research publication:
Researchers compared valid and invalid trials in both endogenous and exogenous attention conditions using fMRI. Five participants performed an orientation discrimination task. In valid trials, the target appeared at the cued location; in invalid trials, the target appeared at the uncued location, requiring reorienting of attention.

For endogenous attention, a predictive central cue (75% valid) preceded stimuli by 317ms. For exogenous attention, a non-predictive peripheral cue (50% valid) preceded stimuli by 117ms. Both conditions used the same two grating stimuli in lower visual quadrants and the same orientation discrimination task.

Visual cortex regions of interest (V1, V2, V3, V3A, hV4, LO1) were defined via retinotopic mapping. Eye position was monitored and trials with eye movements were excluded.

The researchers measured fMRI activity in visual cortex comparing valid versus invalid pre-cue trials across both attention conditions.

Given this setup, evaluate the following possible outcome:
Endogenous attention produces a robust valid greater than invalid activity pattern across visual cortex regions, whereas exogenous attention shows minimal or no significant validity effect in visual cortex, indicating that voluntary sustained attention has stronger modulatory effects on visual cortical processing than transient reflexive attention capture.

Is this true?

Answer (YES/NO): NO